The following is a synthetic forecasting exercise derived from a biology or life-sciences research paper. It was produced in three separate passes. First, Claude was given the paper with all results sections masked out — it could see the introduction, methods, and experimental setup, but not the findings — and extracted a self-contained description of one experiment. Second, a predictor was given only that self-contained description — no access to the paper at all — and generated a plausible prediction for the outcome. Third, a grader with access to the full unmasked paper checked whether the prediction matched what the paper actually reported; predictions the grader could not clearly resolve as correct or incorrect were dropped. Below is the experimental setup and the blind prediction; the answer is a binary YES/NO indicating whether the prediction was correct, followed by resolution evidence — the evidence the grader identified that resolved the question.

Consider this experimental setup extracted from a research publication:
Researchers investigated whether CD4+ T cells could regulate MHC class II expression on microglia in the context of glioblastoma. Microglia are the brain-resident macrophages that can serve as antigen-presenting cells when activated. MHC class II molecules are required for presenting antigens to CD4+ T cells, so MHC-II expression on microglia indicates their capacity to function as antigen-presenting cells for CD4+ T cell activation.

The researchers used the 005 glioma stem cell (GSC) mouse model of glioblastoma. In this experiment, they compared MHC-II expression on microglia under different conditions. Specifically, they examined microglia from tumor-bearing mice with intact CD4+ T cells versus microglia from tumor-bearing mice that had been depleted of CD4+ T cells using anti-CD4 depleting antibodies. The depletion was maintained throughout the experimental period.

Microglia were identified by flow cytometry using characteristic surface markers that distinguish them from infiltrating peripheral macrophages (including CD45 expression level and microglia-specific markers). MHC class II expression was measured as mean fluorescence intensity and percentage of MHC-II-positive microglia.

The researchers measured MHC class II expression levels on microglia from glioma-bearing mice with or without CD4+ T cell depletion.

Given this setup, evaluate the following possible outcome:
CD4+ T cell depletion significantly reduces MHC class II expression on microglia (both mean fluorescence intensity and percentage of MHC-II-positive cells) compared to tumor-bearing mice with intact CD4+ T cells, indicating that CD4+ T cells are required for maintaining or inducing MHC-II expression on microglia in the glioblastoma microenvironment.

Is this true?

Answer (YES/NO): YES